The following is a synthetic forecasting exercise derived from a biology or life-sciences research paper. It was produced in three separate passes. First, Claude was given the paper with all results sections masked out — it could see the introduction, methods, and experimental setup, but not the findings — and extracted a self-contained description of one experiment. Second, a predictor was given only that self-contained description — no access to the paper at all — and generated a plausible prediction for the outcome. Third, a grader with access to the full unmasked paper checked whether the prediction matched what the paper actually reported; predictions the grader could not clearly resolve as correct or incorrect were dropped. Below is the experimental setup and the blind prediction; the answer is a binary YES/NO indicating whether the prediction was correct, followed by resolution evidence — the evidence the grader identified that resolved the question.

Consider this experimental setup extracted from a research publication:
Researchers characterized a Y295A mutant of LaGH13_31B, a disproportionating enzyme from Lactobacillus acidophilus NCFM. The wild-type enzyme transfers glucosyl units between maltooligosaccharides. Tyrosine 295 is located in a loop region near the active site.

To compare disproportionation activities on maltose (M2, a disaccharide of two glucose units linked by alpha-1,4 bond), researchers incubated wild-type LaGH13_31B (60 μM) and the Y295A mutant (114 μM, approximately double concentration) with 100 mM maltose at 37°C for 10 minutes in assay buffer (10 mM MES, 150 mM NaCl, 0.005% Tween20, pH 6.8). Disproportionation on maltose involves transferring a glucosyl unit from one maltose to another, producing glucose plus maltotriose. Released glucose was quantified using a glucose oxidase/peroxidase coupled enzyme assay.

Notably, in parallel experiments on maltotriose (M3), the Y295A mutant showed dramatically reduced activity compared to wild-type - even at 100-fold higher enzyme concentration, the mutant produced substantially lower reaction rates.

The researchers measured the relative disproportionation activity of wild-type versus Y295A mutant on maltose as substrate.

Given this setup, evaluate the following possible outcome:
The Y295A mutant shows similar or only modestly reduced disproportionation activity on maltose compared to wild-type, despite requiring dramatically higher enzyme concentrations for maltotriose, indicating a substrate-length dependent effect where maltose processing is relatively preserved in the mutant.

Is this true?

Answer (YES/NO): NO